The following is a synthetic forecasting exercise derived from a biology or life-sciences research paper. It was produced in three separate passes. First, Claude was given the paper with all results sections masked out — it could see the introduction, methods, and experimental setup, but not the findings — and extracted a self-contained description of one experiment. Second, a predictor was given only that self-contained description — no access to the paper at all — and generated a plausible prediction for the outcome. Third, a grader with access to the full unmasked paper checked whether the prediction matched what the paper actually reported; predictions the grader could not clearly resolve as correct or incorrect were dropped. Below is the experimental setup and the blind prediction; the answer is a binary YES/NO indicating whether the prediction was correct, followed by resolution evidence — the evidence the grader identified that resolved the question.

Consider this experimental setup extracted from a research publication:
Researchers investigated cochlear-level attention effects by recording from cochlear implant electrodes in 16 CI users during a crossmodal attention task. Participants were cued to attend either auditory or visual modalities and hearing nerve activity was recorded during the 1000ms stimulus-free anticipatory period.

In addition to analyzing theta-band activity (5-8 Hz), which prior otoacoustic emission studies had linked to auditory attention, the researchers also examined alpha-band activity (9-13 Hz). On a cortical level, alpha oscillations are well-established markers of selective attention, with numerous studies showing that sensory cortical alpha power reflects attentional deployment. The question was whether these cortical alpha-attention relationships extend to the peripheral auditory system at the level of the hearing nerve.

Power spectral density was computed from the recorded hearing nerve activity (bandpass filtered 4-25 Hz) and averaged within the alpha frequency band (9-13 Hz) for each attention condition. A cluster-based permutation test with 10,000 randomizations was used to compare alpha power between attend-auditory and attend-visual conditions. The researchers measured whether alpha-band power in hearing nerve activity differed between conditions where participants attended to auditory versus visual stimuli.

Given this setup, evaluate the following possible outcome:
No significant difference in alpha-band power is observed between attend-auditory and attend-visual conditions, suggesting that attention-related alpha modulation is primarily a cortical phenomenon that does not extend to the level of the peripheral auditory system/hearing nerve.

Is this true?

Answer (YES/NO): YES